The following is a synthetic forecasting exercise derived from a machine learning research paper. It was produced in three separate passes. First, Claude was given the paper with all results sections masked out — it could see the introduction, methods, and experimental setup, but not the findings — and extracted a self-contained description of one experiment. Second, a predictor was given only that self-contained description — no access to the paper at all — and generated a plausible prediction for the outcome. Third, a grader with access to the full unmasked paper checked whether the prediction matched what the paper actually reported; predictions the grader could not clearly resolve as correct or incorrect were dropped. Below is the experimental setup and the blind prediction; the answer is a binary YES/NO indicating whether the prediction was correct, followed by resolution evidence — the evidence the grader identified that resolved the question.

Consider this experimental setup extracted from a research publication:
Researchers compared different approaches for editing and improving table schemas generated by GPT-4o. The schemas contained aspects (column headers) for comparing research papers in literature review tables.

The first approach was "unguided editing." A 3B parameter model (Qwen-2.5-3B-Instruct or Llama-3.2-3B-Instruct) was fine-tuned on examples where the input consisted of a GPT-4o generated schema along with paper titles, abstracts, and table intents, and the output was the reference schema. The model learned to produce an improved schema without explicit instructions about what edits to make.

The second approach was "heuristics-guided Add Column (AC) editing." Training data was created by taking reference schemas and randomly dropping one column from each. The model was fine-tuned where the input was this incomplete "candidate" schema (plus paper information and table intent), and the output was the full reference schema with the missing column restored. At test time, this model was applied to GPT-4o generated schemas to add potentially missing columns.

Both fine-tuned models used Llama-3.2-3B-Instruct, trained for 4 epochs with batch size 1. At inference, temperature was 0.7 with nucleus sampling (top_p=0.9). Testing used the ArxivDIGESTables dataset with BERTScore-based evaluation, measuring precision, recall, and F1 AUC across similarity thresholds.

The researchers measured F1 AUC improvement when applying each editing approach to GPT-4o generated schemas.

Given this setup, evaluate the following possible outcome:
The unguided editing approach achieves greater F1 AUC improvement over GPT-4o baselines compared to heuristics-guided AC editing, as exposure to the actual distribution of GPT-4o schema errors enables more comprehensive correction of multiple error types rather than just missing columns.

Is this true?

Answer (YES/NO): NO